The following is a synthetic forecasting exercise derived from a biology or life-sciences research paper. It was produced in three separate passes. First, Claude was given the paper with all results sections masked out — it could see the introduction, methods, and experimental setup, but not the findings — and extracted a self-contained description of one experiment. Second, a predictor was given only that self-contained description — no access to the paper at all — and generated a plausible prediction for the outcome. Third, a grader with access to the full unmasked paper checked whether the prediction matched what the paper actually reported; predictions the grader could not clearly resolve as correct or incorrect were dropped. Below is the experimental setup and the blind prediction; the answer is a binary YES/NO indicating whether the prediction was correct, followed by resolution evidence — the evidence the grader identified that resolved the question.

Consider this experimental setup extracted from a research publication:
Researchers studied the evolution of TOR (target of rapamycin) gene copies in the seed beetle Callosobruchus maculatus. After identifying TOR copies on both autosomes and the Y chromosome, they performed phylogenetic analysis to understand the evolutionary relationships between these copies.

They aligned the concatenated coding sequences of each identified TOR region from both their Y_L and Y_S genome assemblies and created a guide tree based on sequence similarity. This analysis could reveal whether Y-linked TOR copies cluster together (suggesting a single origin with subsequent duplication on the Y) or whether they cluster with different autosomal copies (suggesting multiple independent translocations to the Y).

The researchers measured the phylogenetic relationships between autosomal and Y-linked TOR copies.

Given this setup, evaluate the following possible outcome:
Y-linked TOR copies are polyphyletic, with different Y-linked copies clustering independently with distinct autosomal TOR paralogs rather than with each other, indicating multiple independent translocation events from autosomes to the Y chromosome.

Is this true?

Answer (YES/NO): NO